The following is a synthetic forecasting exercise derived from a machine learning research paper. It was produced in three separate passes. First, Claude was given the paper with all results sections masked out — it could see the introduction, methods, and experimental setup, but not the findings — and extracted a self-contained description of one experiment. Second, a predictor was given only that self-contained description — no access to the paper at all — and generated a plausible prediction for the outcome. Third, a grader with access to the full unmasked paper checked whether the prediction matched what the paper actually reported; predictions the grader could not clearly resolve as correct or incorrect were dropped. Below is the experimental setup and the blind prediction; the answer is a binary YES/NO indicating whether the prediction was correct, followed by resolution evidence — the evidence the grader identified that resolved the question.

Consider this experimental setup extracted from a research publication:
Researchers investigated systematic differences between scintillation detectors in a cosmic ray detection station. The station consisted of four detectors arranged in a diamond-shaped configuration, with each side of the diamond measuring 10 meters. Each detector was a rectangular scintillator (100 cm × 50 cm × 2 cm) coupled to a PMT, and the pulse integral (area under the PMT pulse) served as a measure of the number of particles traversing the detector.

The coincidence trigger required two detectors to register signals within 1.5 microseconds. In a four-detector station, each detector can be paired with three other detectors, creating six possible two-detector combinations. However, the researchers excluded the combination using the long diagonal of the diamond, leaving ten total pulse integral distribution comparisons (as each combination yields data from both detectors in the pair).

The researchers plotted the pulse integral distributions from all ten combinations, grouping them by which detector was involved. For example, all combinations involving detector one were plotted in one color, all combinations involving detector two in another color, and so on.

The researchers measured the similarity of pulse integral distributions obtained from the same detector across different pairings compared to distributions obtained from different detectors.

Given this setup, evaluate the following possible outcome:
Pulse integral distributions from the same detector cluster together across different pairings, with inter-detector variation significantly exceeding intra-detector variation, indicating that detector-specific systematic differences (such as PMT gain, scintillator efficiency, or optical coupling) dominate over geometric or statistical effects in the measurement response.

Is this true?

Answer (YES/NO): YES